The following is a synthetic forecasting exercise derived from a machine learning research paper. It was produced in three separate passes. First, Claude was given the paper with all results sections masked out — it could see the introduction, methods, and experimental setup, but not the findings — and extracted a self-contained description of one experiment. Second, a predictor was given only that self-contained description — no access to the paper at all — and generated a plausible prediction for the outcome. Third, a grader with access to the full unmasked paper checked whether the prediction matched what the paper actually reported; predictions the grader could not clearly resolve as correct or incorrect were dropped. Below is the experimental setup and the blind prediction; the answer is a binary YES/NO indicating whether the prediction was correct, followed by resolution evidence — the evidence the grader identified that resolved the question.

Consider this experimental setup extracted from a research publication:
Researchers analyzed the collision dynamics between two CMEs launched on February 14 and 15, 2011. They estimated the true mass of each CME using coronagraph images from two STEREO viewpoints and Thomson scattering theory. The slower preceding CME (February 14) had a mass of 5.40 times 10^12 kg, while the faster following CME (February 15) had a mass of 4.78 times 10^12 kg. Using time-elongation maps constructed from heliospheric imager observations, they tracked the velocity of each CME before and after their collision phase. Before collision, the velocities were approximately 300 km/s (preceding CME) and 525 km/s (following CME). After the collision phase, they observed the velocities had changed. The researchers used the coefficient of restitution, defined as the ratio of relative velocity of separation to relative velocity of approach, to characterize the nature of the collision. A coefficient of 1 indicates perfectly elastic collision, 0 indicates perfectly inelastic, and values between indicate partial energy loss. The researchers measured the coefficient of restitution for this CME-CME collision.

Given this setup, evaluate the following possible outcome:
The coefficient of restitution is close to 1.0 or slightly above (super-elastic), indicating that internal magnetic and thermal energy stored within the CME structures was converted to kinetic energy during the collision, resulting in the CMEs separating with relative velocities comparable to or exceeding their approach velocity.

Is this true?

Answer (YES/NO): NO